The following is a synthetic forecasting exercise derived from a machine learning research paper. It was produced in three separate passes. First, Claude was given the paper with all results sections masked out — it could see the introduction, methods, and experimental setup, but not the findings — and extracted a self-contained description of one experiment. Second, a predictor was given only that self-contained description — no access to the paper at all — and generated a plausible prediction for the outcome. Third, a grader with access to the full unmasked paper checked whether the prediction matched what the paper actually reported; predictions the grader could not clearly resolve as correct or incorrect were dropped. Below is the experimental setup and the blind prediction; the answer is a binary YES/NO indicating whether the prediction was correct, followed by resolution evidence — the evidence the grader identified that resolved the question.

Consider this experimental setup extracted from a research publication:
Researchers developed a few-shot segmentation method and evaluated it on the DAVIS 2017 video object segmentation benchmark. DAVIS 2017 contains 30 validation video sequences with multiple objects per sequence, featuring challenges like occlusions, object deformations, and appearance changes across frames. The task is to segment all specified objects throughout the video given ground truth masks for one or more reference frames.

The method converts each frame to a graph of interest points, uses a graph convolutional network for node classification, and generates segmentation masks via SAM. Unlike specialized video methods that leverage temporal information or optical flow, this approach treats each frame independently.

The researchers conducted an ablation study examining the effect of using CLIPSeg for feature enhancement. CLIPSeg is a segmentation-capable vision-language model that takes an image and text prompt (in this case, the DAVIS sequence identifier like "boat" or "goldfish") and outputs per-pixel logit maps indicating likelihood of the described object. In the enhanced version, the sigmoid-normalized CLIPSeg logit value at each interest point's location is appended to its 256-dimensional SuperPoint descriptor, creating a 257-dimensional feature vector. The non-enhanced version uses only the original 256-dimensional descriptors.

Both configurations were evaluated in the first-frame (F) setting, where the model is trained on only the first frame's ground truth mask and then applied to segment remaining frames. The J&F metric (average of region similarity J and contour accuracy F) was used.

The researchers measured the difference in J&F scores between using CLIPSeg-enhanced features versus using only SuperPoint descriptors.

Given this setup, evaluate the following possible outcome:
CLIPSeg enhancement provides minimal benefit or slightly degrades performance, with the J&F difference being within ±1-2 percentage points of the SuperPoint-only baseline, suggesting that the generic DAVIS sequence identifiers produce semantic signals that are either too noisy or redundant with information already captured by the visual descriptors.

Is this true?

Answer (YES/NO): NO